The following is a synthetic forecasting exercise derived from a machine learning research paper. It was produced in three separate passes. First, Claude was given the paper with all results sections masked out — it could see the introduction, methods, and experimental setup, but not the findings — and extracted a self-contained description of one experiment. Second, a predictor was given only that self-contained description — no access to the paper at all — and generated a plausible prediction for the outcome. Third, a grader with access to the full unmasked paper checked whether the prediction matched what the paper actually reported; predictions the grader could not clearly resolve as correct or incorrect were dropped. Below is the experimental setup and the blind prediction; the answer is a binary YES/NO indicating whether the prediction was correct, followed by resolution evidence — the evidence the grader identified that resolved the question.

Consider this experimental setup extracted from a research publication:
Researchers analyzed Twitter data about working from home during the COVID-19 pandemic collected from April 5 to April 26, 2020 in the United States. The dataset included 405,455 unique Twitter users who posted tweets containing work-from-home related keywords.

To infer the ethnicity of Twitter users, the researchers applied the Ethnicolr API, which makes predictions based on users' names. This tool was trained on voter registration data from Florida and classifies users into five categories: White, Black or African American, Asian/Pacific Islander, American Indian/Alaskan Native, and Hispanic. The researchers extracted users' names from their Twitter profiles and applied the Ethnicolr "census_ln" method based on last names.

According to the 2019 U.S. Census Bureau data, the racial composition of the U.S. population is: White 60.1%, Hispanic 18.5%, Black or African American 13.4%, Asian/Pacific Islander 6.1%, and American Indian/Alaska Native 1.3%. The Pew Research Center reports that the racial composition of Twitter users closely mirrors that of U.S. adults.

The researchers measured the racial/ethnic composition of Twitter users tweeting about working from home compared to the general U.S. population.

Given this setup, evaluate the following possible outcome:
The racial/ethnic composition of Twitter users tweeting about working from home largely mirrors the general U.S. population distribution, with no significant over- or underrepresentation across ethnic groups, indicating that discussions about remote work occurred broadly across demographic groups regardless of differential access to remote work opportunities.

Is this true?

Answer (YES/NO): NO